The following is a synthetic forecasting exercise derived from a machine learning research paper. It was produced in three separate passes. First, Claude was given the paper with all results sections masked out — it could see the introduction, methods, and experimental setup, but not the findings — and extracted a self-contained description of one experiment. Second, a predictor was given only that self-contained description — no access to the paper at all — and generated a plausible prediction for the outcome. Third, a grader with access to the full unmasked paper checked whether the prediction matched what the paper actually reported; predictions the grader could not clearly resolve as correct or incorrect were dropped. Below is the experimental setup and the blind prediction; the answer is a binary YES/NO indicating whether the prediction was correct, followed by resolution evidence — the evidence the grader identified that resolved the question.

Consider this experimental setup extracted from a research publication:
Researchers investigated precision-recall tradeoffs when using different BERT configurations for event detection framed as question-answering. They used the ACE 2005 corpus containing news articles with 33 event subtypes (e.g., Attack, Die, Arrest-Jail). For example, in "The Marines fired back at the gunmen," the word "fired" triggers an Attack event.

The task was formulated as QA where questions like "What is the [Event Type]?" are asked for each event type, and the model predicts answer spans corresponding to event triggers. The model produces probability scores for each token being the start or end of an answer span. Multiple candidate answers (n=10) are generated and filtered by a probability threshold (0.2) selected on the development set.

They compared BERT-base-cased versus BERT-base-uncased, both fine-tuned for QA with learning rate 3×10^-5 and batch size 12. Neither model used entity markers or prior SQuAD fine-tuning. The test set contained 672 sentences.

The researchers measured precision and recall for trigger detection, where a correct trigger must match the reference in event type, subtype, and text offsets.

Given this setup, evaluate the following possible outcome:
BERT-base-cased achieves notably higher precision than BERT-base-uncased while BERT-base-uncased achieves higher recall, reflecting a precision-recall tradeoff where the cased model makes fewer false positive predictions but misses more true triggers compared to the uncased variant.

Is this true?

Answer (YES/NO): NO